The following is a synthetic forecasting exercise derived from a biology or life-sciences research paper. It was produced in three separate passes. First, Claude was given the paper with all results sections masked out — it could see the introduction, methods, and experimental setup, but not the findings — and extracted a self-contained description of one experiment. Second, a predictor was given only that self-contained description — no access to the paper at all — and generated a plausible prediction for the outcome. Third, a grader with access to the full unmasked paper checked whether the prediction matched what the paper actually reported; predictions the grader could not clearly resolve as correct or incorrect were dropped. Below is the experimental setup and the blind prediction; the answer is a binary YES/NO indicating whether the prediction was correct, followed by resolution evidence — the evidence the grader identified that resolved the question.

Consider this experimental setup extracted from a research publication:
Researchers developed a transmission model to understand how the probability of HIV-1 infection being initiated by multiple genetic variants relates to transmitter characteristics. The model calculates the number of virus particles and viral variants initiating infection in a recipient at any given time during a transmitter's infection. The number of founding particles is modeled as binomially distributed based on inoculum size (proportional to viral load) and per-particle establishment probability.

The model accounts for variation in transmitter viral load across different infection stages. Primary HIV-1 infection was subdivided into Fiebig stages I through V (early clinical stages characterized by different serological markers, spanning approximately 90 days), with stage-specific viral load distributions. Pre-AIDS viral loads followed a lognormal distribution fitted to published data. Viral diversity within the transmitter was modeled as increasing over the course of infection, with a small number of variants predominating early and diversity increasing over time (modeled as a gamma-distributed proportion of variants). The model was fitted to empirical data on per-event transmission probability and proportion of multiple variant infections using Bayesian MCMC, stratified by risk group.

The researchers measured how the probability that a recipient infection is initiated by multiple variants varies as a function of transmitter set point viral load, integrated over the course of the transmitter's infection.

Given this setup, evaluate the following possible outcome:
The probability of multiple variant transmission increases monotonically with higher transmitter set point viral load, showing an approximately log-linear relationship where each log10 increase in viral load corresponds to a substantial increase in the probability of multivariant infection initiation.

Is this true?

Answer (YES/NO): NO